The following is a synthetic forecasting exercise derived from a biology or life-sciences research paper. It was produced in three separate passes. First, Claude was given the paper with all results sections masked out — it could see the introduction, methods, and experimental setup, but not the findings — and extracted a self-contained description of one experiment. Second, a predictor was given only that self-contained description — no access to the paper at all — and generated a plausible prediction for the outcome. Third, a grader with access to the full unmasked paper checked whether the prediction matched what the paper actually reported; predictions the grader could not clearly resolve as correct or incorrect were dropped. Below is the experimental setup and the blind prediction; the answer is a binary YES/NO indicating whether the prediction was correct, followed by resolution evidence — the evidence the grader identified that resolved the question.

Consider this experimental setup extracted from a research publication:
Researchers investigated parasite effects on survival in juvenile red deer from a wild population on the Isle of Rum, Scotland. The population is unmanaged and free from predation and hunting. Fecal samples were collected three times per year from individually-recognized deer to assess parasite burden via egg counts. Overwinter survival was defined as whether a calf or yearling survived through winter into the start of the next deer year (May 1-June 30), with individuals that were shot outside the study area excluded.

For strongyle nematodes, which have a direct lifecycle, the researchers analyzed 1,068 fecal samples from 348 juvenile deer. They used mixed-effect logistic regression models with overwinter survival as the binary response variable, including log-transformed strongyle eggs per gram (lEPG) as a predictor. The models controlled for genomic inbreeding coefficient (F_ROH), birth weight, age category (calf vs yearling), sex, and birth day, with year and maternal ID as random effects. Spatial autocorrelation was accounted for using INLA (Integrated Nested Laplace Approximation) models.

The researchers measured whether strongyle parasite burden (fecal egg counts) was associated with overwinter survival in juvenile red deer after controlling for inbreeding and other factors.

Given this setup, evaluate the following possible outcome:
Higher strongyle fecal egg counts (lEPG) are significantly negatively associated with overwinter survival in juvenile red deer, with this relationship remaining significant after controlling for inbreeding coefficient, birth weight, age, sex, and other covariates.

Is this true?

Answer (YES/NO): YES